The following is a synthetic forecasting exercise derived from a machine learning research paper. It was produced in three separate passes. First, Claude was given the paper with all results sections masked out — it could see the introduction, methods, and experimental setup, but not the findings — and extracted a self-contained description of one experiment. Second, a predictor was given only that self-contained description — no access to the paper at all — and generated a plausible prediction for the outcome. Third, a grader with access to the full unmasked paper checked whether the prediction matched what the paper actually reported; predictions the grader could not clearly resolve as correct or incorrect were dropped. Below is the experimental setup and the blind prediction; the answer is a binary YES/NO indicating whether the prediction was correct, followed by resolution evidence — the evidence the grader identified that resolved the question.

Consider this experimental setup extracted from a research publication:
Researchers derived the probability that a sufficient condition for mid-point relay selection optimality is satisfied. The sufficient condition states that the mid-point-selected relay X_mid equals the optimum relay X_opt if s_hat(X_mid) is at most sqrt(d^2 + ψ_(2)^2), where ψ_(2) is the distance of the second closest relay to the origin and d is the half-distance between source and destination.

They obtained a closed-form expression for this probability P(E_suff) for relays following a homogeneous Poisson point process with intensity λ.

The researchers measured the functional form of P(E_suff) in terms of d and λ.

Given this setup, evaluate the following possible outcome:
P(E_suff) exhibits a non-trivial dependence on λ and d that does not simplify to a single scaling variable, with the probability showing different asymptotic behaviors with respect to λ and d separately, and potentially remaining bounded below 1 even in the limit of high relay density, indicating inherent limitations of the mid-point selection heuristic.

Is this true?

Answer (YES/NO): NO